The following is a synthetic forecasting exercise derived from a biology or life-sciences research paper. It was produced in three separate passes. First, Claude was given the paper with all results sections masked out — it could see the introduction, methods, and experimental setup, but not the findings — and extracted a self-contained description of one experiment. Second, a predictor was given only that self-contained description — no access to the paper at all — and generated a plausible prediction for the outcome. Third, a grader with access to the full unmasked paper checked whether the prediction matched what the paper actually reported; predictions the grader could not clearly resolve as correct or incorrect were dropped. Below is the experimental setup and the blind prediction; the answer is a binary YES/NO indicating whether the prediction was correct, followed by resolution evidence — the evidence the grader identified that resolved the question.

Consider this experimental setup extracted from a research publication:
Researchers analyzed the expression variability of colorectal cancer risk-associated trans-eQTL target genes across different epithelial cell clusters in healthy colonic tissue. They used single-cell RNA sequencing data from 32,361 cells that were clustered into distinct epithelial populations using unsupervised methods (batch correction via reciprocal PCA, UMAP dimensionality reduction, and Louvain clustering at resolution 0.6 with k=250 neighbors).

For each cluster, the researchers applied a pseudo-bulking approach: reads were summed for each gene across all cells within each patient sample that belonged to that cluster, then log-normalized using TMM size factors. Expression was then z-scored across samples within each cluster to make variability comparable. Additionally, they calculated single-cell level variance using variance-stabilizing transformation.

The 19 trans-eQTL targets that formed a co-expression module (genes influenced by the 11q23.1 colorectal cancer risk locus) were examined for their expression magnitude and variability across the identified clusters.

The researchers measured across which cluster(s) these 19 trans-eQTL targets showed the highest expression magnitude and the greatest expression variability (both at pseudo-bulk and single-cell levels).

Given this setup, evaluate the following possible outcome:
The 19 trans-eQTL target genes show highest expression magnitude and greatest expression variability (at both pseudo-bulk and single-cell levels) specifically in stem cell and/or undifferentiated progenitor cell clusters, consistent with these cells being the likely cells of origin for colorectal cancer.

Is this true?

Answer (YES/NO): NO